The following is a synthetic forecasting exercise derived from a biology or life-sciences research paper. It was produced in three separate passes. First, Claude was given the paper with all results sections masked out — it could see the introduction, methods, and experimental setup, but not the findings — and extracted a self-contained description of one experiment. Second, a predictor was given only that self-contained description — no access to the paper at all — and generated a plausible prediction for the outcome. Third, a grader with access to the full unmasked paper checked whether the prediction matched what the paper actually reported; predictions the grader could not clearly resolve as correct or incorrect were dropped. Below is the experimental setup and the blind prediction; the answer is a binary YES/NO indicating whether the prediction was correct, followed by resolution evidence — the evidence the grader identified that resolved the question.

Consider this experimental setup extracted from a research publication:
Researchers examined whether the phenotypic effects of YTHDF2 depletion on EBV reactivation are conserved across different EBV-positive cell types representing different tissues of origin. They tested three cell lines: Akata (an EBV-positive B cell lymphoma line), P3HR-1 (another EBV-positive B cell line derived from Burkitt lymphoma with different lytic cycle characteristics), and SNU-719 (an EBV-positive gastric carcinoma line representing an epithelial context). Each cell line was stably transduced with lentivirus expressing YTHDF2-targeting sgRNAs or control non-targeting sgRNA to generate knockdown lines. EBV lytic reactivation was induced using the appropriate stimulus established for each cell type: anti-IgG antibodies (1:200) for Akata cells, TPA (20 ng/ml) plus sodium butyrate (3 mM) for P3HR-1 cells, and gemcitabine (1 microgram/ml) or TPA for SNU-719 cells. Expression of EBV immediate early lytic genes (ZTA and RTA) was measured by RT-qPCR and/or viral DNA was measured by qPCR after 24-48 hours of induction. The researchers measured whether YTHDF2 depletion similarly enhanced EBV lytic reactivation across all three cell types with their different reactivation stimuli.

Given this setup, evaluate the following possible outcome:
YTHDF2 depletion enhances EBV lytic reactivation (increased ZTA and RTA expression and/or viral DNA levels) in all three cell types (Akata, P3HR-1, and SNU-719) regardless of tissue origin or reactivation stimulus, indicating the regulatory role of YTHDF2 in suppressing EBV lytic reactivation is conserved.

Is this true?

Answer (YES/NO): YES